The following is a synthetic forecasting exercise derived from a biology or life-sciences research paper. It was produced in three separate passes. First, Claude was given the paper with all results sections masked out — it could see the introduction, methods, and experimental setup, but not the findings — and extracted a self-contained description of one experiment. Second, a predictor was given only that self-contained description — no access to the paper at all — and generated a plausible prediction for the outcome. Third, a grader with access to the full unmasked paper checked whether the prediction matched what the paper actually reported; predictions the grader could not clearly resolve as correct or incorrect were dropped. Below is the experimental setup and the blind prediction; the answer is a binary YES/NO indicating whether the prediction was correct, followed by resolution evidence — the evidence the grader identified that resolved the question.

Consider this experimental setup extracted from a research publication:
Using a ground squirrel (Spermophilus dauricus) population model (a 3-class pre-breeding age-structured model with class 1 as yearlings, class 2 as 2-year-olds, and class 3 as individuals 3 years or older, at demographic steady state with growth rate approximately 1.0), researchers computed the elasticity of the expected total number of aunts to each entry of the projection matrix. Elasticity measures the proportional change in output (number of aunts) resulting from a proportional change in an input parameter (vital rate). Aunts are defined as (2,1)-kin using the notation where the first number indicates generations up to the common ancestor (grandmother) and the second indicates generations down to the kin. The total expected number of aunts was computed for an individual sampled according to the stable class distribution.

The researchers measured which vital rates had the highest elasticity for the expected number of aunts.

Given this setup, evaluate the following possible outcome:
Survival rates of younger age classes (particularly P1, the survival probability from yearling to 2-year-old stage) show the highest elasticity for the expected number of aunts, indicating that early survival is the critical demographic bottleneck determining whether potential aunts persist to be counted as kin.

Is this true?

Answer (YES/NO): NO